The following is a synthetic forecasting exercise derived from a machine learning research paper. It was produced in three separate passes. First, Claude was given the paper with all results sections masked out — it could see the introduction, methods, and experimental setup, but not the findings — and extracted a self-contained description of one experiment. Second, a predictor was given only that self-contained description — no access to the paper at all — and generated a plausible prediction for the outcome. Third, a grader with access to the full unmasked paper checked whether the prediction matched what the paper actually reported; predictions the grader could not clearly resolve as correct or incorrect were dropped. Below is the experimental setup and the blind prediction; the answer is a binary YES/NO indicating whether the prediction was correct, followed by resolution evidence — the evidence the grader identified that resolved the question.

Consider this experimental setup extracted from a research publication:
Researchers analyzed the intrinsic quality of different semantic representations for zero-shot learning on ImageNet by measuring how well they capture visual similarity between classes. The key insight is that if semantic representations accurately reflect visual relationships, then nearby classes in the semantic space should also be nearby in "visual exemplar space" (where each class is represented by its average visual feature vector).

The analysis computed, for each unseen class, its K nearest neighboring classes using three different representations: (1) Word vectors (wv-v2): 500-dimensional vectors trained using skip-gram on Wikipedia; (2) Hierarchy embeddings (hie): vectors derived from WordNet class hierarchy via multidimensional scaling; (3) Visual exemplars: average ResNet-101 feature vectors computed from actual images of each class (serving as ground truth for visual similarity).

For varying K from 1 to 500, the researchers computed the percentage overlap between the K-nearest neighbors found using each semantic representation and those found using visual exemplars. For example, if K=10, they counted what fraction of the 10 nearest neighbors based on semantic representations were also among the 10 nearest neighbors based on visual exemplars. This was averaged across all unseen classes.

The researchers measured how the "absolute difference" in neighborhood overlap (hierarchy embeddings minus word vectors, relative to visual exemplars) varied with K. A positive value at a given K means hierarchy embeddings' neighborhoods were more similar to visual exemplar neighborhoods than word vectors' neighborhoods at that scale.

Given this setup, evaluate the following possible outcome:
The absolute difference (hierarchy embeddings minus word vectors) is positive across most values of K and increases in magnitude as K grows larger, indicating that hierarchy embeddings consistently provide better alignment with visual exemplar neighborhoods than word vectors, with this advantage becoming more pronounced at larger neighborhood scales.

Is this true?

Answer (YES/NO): NO